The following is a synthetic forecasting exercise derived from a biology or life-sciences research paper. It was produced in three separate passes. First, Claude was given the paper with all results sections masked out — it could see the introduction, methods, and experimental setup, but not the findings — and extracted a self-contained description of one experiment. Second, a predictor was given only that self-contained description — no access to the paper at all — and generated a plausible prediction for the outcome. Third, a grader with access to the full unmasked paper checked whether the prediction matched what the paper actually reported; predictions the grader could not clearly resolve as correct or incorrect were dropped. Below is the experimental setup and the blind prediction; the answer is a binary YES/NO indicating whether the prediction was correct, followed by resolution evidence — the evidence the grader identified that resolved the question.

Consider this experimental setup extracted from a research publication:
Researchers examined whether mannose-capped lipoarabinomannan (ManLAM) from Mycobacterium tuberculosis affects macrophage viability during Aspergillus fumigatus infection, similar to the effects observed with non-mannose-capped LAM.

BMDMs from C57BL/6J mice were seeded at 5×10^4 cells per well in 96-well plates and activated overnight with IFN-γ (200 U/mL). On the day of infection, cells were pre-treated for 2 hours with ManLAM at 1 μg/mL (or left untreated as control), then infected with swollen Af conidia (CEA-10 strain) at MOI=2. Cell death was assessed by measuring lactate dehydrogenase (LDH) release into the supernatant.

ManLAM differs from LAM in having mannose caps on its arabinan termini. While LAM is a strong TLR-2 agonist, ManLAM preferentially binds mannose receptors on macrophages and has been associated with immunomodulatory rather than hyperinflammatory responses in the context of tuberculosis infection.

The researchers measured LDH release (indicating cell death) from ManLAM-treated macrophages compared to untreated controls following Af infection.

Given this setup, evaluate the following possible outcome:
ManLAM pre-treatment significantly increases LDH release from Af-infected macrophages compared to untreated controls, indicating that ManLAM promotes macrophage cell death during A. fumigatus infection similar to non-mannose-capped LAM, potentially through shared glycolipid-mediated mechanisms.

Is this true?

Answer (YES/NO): NO